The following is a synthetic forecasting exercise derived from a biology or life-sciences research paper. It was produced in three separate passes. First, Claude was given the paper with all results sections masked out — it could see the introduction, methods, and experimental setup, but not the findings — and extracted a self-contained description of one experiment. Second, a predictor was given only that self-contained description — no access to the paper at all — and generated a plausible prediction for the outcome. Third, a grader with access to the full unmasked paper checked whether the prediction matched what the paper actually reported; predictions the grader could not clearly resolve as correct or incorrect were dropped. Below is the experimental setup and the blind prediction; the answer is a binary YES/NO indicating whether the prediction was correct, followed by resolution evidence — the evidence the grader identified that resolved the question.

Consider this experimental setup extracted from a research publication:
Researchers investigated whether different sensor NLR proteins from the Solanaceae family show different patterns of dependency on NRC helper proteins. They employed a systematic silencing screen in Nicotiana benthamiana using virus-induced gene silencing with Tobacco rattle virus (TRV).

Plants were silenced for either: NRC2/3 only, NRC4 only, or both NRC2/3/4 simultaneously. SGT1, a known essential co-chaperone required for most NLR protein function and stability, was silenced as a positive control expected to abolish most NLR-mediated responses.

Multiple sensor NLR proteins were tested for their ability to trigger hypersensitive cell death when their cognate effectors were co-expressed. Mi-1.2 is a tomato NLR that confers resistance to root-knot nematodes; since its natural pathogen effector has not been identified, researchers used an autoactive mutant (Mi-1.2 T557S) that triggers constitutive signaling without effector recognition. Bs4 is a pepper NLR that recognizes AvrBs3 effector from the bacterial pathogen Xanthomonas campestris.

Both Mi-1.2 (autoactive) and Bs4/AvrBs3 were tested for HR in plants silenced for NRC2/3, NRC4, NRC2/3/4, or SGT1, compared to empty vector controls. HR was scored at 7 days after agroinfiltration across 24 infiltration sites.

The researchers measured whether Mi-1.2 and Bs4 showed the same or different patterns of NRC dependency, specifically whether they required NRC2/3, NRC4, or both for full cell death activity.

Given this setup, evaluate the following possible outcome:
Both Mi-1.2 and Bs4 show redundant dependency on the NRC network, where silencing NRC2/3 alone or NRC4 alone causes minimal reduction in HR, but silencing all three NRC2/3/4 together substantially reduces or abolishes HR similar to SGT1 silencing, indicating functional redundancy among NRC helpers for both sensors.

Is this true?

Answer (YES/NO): NO